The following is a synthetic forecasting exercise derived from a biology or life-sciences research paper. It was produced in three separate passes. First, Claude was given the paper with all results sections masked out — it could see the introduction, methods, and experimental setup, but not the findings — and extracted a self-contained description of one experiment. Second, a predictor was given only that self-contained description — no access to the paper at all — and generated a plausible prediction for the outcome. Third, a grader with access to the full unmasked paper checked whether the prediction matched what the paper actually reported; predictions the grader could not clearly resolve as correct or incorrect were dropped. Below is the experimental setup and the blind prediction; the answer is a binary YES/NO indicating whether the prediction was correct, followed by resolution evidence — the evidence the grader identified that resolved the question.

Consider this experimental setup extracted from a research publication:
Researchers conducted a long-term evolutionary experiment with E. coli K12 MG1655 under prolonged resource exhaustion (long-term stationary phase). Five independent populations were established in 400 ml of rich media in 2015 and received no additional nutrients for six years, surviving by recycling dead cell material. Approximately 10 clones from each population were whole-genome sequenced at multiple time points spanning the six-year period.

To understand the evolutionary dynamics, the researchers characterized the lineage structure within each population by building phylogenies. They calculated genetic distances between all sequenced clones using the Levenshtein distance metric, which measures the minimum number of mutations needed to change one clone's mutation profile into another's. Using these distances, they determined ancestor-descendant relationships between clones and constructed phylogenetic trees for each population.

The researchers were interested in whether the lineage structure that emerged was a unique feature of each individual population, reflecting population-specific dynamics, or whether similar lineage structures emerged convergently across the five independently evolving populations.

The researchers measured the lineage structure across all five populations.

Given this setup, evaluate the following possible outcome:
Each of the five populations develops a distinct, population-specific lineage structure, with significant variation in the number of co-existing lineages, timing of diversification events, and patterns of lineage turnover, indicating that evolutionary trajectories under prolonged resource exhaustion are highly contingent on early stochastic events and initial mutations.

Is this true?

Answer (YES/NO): NO